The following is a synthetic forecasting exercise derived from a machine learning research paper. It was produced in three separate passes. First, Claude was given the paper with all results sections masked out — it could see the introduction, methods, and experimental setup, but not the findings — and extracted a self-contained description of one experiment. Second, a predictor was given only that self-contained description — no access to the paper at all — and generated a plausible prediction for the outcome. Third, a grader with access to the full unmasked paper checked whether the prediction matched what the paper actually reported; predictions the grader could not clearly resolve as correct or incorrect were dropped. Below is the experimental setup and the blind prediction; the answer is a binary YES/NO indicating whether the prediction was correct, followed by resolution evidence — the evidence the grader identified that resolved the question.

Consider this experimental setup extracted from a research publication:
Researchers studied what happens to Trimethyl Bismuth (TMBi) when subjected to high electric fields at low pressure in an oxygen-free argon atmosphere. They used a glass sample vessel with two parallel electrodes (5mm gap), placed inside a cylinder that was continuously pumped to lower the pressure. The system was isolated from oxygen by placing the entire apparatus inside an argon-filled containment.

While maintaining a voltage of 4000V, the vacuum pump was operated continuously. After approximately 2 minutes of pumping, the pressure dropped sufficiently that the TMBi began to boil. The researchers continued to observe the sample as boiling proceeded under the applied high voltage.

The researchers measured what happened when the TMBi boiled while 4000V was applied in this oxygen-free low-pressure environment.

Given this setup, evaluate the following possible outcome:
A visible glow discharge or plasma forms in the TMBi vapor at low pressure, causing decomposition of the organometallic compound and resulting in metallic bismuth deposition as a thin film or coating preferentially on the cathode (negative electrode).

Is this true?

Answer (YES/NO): NO